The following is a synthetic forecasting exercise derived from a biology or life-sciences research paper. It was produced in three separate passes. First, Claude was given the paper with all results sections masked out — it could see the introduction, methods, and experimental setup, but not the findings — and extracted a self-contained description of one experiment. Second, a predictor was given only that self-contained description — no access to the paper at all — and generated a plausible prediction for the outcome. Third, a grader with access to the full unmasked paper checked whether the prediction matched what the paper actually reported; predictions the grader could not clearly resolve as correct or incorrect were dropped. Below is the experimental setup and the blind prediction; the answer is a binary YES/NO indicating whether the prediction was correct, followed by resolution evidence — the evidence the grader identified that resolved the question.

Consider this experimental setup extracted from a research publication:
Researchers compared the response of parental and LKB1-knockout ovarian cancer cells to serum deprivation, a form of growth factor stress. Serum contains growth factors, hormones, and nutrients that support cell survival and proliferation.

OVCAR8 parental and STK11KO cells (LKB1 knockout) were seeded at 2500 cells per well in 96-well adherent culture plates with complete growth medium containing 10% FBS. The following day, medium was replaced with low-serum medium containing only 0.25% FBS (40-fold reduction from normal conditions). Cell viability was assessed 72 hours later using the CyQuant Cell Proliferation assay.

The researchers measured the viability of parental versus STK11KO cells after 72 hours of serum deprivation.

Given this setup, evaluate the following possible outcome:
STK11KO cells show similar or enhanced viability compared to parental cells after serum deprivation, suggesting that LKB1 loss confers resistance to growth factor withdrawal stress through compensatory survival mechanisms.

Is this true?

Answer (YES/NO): NO